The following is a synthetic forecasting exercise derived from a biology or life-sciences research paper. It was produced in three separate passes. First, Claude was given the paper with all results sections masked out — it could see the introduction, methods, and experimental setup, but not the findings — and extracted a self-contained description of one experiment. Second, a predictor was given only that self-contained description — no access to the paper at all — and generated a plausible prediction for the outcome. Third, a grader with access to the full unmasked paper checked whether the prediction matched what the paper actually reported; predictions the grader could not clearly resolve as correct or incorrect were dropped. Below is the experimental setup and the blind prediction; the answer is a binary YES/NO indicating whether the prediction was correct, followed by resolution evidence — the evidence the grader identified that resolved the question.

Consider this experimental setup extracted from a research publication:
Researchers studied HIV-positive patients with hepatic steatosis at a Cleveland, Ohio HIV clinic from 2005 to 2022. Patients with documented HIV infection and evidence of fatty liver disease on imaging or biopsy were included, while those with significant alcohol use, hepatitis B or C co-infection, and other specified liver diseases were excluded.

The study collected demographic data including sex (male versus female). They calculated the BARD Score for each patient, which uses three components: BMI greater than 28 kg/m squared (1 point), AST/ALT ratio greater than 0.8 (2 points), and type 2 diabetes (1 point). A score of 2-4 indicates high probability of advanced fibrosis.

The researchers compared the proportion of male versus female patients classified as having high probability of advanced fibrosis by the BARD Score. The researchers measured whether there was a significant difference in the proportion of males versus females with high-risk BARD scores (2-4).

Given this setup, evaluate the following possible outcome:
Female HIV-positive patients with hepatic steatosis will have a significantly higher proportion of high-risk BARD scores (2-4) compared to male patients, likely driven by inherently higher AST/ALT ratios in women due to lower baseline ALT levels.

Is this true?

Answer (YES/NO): NO